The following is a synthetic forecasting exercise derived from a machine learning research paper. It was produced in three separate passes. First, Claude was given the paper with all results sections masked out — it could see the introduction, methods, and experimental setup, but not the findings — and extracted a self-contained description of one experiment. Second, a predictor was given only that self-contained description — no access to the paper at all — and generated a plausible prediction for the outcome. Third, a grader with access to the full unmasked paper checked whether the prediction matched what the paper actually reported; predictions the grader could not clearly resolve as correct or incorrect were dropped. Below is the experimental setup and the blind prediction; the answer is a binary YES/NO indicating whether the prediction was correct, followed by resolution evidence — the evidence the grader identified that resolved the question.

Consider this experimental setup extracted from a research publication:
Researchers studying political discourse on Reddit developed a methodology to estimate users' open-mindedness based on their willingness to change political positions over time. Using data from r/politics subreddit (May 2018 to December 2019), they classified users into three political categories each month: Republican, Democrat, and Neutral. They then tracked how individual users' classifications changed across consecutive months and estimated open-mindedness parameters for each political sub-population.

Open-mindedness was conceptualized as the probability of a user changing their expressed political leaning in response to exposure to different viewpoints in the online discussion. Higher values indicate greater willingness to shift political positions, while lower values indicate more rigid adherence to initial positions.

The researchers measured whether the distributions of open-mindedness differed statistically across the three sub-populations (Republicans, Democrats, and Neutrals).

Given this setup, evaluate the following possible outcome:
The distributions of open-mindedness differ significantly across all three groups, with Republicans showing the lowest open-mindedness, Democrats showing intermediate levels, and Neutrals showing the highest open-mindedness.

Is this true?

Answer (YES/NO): NO